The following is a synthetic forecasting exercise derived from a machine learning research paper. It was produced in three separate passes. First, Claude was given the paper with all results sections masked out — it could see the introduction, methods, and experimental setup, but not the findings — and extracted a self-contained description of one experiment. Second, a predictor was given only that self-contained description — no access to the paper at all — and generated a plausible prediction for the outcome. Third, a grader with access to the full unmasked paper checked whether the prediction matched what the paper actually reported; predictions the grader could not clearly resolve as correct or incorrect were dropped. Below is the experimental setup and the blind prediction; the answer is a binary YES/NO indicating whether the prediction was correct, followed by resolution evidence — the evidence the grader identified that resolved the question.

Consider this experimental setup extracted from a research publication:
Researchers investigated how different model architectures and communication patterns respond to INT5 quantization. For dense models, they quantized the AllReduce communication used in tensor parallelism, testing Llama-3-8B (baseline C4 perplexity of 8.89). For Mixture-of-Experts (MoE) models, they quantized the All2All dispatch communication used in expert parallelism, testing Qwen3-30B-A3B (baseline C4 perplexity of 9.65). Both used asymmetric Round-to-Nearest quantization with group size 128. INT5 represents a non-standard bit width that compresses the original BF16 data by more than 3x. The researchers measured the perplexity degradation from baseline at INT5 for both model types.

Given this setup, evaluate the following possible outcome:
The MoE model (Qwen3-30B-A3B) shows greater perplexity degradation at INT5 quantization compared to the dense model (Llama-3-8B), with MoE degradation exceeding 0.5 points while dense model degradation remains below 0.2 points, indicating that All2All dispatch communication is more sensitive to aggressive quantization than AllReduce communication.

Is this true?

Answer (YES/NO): NO